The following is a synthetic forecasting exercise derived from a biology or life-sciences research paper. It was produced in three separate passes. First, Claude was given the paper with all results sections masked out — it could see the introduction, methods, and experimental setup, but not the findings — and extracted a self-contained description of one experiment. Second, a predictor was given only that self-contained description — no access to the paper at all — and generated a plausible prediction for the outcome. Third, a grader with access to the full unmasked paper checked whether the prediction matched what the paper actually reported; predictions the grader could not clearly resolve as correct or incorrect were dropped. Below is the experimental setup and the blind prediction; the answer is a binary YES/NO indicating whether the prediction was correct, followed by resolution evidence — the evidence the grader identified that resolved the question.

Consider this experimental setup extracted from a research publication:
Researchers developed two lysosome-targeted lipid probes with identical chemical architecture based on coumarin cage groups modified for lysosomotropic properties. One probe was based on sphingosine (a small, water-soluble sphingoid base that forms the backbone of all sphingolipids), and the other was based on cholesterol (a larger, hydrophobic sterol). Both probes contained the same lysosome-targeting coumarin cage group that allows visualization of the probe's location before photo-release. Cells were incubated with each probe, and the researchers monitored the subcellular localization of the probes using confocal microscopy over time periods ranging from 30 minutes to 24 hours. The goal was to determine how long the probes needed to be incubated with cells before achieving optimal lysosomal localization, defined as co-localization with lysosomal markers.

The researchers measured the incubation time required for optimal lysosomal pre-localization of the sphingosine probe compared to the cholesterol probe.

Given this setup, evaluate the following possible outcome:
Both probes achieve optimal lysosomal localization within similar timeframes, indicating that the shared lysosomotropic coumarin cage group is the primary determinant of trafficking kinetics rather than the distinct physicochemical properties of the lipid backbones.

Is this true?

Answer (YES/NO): NO